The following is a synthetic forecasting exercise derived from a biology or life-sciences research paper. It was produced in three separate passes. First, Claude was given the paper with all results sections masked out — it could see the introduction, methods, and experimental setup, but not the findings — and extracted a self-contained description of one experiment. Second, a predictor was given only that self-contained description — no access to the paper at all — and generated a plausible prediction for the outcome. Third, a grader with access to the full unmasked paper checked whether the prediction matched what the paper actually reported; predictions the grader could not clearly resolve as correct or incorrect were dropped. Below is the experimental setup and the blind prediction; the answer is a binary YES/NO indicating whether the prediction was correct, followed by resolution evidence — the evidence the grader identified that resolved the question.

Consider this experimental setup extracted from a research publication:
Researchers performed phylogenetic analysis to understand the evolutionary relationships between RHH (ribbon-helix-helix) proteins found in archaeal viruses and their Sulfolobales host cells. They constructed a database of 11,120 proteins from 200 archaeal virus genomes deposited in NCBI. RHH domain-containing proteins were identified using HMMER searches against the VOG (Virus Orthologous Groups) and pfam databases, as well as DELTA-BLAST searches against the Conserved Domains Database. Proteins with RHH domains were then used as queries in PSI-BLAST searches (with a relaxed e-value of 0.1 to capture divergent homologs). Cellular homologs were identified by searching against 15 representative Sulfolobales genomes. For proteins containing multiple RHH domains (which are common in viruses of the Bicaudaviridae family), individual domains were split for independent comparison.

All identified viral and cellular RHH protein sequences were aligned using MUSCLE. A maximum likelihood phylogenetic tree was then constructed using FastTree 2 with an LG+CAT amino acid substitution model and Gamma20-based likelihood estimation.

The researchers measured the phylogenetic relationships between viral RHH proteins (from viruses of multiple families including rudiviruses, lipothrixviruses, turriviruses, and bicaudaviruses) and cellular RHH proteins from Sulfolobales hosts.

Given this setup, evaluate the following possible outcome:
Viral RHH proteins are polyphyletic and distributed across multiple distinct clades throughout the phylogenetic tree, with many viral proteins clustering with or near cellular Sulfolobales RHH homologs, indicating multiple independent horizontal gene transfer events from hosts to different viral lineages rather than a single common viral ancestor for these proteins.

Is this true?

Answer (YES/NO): YES